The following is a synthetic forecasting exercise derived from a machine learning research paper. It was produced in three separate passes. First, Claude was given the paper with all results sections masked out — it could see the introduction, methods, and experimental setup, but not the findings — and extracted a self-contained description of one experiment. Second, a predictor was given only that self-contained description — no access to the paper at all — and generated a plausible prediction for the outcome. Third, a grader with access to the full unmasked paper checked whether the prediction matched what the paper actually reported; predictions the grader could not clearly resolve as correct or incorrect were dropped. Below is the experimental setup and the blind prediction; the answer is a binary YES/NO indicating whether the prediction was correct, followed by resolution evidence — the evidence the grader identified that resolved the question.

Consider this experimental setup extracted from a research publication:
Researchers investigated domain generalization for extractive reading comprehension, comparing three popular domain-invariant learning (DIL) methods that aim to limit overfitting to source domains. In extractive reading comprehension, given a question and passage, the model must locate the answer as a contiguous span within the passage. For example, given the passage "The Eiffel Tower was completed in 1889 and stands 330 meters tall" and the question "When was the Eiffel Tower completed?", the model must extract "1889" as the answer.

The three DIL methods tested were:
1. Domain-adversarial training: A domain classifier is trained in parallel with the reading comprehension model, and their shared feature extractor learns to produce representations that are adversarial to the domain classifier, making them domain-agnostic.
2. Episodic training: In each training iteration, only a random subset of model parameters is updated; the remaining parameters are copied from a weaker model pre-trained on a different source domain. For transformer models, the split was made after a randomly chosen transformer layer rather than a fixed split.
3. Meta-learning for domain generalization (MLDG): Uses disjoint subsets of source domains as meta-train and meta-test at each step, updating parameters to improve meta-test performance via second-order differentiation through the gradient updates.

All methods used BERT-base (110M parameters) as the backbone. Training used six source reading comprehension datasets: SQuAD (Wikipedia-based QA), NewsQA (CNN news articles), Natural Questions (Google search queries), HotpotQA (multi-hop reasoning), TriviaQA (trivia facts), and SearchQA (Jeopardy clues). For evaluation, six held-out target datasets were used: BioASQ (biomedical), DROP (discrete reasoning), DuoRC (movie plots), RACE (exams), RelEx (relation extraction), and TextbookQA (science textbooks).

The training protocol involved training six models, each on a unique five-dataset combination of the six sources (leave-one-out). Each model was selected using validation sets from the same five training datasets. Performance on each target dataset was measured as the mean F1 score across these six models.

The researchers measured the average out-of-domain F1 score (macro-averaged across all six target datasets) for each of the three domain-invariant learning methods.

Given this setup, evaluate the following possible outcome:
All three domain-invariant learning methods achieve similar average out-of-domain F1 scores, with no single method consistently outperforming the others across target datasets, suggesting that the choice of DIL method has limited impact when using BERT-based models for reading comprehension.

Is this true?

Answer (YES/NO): YES